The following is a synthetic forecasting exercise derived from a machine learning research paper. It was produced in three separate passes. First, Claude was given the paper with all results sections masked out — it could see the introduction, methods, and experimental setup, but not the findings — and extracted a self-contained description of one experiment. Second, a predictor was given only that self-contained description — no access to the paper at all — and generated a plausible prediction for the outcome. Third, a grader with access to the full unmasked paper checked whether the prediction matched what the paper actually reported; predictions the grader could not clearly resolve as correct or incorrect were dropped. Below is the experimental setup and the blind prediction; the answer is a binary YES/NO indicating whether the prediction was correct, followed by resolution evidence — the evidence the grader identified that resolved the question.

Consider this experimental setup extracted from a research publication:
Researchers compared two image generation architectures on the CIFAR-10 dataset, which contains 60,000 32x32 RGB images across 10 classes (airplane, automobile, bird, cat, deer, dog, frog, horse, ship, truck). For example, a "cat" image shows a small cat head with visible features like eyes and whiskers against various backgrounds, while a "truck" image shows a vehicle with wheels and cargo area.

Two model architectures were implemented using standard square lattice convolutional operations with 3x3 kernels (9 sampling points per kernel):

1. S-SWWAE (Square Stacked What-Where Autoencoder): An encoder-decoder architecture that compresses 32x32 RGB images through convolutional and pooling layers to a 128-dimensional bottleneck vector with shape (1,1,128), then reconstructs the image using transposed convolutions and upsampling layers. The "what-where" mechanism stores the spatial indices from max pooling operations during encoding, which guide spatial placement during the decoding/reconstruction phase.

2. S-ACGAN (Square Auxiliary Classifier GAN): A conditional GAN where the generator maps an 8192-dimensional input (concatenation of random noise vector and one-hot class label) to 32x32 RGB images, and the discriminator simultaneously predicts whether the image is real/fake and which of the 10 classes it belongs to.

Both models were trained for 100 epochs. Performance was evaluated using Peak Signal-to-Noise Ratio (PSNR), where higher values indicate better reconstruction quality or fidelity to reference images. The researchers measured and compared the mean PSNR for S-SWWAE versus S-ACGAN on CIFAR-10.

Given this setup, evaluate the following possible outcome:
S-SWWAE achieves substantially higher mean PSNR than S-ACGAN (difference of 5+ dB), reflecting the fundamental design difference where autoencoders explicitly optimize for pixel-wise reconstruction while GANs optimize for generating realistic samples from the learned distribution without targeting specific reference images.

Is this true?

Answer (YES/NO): YES